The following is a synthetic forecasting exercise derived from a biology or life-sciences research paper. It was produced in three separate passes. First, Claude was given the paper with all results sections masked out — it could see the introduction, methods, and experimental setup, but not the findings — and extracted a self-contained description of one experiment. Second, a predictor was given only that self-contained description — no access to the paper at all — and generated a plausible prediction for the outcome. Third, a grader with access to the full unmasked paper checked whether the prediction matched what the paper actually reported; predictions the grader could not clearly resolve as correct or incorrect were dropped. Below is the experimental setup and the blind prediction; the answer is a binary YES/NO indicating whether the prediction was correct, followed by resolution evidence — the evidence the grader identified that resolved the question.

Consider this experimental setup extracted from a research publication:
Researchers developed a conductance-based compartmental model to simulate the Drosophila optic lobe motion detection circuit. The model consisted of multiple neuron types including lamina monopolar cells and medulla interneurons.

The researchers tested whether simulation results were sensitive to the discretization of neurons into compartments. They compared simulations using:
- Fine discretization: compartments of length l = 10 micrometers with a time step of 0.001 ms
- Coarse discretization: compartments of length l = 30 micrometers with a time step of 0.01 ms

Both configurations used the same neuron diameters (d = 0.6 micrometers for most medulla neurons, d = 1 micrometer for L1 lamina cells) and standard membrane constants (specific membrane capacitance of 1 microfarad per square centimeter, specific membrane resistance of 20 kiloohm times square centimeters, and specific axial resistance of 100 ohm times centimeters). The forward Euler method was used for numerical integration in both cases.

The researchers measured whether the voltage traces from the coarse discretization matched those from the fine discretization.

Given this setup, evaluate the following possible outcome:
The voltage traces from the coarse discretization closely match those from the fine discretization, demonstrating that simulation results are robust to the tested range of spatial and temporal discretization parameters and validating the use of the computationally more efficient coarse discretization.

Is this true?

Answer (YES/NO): YES